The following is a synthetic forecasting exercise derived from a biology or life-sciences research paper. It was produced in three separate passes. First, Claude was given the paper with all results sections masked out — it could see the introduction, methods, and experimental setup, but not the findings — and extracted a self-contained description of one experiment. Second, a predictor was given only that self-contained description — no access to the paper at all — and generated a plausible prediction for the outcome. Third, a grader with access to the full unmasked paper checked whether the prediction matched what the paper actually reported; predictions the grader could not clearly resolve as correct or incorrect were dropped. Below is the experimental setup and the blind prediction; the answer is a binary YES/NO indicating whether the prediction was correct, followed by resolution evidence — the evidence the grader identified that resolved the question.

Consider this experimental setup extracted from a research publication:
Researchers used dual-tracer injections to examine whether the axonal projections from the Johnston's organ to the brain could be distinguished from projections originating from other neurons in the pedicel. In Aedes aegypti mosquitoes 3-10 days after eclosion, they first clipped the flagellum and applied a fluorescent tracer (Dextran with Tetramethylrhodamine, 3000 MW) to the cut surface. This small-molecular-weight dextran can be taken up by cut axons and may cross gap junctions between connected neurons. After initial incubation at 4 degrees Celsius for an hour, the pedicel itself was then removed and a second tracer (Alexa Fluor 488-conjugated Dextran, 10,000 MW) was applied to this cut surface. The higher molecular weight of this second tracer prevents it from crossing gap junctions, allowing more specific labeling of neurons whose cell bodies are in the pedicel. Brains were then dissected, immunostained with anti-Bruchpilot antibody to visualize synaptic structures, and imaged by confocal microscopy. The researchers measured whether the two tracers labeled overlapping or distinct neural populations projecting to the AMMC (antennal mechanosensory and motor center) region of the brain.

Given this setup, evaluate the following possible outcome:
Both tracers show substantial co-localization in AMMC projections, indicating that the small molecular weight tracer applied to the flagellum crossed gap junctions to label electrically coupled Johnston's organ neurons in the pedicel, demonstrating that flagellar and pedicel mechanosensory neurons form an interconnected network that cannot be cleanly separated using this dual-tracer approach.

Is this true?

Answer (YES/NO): NO